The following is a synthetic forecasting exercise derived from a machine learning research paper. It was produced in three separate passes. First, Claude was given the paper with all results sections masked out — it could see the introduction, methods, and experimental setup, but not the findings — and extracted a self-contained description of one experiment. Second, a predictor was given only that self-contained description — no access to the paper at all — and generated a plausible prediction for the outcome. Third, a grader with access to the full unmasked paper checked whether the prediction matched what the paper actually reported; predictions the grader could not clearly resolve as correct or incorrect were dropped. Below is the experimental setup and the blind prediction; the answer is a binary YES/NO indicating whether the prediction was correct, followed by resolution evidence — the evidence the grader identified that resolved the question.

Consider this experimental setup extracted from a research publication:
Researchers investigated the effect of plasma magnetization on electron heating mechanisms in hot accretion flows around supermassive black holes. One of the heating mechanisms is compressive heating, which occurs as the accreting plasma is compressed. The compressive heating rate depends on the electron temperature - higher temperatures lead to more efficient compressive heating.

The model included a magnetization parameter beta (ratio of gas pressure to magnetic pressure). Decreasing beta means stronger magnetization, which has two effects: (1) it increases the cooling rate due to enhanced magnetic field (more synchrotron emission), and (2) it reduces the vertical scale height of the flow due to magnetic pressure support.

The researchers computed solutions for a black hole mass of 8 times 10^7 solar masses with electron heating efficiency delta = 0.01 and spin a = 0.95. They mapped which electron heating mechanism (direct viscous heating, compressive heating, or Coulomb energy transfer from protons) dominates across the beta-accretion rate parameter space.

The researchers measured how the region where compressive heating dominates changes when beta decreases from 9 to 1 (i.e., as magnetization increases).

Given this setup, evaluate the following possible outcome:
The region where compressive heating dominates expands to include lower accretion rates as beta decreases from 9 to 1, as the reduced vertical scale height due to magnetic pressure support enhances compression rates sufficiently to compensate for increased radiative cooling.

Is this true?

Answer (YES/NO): NO